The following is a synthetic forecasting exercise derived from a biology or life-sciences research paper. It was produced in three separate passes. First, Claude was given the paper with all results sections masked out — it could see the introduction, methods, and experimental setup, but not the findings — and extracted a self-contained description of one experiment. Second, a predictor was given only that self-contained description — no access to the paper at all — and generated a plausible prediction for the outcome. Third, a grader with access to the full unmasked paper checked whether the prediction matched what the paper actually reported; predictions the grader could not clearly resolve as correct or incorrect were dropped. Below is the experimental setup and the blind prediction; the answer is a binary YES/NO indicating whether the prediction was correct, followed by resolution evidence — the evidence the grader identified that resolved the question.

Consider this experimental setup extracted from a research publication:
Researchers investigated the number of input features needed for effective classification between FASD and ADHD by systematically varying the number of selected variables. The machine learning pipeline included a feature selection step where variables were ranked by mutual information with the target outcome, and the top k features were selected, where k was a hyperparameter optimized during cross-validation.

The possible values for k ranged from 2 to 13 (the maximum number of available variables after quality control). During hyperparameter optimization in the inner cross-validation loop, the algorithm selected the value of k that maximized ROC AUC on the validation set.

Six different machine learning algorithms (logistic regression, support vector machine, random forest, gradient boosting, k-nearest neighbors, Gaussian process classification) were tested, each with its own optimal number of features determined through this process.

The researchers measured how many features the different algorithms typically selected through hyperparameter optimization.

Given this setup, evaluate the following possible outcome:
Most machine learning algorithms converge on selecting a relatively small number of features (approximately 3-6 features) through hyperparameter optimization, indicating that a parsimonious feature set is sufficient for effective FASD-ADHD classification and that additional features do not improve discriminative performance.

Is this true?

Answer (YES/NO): YES